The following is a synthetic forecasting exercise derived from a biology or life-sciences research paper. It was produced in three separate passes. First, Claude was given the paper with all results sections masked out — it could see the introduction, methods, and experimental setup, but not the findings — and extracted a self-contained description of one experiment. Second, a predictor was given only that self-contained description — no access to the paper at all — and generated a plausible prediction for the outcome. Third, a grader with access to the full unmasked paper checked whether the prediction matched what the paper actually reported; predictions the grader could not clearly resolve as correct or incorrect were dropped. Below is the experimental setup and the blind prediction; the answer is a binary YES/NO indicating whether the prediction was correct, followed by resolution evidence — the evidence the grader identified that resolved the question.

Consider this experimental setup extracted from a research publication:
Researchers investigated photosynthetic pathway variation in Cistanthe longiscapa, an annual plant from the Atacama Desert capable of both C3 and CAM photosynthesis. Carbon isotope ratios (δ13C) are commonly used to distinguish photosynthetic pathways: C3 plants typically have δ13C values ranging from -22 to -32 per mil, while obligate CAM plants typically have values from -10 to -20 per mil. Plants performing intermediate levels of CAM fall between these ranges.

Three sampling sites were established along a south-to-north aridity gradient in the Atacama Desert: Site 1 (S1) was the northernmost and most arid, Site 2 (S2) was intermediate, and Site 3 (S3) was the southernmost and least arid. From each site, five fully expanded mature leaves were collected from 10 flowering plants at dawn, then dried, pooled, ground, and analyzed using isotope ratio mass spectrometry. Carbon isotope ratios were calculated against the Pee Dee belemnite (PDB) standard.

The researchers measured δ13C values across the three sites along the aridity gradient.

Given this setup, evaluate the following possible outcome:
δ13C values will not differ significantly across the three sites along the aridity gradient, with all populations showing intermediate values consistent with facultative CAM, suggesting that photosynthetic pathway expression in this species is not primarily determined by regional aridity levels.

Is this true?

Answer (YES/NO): NO